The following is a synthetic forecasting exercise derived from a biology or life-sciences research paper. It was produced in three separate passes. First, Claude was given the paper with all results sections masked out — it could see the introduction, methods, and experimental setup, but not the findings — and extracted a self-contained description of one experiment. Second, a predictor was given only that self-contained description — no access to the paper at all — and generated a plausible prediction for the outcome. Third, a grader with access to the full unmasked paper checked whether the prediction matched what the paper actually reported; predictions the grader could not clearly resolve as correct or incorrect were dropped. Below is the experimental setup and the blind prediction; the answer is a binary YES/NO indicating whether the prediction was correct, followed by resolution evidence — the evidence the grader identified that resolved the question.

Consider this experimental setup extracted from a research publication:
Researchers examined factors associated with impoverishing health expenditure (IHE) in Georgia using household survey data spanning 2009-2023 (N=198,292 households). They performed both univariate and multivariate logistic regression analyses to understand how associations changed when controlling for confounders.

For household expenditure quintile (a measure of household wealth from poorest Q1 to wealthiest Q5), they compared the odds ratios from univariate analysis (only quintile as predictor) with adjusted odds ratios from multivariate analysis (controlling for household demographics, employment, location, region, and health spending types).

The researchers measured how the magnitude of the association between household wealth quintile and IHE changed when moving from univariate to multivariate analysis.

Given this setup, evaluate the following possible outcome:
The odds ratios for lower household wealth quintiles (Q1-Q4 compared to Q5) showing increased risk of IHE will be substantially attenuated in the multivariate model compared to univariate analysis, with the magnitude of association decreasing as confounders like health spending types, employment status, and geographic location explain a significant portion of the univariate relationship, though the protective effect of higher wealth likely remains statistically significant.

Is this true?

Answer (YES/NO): NO